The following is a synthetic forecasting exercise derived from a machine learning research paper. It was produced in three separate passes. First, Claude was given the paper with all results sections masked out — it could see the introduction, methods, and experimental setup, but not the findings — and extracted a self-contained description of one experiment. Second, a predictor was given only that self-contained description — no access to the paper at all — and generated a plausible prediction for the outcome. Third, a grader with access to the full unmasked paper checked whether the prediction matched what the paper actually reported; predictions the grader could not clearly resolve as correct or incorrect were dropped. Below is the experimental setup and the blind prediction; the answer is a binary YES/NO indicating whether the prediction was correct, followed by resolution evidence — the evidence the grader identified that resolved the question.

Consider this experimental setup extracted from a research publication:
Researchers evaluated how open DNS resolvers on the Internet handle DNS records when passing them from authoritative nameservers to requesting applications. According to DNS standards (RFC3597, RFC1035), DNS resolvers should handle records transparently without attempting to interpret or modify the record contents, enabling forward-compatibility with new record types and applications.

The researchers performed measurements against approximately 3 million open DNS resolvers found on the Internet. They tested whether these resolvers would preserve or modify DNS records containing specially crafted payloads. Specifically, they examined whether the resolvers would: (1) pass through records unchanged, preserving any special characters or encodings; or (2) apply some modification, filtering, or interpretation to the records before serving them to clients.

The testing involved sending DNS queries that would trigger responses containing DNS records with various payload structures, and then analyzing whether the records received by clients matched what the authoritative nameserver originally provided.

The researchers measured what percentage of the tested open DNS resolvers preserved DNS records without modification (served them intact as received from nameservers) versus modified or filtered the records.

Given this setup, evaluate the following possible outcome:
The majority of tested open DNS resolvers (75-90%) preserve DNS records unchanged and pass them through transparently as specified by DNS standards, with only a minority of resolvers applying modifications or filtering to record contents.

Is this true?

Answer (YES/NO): NO